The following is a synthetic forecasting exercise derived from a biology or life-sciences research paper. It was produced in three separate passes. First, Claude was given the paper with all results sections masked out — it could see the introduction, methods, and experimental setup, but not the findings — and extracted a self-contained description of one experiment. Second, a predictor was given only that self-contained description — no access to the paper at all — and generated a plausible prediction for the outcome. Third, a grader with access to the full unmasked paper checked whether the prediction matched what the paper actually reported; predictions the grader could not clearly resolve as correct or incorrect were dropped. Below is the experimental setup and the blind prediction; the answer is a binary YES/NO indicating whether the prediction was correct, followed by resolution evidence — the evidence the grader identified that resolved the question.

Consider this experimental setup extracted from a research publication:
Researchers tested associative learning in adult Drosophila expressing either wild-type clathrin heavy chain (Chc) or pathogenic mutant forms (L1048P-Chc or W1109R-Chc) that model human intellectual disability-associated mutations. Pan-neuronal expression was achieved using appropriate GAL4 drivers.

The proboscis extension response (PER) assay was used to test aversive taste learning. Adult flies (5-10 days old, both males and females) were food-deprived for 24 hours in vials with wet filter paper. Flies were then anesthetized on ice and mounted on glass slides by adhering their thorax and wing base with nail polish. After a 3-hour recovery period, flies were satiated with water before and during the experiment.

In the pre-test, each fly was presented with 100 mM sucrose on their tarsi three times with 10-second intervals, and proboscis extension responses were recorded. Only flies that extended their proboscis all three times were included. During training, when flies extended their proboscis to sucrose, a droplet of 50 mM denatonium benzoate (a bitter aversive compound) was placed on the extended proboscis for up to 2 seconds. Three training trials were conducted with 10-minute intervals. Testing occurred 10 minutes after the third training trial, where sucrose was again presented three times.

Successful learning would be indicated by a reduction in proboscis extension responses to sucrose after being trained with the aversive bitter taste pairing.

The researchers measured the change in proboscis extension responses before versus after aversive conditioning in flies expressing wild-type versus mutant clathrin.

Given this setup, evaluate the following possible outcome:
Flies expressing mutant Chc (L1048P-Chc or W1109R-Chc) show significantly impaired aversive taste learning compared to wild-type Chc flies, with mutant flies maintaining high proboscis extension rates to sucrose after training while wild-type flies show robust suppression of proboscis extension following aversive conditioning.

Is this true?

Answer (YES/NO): YES